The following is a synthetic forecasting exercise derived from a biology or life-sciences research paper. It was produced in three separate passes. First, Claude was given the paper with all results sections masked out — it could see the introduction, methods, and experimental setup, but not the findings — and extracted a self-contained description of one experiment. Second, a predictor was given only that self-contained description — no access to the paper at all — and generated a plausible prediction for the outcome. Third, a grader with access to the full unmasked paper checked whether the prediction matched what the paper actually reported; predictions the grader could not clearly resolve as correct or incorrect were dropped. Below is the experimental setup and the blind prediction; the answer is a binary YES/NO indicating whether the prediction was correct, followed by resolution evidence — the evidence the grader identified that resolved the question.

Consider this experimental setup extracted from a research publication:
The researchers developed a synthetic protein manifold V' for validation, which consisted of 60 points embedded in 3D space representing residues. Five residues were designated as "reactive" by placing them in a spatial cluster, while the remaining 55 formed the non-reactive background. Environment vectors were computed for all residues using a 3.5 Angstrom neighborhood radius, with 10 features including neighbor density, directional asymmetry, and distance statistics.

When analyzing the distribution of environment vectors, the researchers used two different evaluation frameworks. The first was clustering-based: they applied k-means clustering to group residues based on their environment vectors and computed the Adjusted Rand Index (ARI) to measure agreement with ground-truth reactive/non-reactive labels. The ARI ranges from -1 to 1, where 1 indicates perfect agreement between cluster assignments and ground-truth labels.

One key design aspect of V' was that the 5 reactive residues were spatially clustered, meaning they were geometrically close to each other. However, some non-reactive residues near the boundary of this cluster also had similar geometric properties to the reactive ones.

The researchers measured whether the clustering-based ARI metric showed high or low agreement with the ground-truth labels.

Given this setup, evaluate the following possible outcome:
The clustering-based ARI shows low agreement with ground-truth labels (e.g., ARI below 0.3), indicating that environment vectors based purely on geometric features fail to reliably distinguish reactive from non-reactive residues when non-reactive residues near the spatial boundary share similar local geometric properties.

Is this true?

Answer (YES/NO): NO